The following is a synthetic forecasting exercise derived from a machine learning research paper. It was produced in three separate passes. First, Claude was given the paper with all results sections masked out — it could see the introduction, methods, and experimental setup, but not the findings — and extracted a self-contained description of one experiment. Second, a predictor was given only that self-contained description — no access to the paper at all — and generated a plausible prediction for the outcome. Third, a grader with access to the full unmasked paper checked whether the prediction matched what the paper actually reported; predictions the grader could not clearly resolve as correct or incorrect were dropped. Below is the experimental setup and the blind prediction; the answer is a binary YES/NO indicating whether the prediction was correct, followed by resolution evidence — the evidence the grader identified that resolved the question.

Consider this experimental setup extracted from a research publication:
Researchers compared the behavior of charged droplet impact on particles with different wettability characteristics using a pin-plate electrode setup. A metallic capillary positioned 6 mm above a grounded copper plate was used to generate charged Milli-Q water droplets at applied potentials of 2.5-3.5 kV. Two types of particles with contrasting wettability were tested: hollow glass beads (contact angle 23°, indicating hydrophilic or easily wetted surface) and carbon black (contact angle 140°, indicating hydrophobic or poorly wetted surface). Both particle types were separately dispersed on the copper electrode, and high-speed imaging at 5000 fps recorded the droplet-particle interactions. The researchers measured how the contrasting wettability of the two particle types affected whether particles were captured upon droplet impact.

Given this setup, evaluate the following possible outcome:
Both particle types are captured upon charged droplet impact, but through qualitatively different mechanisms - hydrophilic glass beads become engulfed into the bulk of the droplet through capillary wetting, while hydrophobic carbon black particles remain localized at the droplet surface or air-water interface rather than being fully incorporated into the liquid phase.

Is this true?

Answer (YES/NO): YES